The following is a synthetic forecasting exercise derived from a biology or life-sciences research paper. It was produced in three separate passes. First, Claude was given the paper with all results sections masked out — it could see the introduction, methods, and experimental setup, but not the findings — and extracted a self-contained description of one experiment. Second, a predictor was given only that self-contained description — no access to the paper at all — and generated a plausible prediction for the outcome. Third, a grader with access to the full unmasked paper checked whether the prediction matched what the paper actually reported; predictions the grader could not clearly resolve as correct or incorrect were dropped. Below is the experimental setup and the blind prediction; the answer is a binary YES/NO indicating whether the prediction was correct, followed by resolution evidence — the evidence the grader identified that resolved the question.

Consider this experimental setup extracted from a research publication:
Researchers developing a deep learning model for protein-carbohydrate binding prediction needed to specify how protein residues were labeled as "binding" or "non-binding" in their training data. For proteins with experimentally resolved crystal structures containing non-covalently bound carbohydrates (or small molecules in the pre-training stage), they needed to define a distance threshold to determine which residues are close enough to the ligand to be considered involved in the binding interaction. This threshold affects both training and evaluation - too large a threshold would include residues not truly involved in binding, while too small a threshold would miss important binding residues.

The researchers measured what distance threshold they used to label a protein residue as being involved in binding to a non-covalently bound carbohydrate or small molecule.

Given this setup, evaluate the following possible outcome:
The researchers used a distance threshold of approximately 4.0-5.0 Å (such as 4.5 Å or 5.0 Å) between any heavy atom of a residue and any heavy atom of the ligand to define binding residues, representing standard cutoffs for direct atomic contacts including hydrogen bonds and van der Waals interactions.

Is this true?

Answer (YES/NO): YES